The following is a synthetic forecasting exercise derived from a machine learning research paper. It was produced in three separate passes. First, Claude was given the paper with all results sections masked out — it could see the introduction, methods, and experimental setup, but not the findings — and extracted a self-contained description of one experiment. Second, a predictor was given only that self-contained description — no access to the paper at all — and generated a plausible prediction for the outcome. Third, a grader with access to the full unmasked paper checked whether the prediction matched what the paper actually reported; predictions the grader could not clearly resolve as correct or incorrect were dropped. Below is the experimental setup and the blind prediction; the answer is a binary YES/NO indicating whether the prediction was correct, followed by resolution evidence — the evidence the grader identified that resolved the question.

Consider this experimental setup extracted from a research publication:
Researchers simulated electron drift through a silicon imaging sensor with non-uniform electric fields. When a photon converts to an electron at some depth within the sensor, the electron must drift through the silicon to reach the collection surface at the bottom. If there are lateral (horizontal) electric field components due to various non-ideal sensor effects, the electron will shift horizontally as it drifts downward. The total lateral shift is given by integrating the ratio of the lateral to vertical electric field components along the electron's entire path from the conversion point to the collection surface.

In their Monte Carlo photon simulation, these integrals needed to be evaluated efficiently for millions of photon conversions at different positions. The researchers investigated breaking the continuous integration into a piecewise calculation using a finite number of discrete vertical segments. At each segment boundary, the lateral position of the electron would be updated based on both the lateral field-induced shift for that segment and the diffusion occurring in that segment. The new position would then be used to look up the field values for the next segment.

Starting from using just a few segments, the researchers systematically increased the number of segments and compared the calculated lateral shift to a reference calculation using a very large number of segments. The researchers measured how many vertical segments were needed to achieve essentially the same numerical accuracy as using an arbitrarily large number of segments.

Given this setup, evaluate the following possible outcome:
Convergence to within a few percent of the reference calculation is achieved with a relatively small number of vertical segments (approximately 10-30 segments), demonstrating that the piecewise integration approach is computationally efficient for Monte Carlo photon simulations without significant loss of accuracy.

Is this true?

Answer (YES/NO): NO